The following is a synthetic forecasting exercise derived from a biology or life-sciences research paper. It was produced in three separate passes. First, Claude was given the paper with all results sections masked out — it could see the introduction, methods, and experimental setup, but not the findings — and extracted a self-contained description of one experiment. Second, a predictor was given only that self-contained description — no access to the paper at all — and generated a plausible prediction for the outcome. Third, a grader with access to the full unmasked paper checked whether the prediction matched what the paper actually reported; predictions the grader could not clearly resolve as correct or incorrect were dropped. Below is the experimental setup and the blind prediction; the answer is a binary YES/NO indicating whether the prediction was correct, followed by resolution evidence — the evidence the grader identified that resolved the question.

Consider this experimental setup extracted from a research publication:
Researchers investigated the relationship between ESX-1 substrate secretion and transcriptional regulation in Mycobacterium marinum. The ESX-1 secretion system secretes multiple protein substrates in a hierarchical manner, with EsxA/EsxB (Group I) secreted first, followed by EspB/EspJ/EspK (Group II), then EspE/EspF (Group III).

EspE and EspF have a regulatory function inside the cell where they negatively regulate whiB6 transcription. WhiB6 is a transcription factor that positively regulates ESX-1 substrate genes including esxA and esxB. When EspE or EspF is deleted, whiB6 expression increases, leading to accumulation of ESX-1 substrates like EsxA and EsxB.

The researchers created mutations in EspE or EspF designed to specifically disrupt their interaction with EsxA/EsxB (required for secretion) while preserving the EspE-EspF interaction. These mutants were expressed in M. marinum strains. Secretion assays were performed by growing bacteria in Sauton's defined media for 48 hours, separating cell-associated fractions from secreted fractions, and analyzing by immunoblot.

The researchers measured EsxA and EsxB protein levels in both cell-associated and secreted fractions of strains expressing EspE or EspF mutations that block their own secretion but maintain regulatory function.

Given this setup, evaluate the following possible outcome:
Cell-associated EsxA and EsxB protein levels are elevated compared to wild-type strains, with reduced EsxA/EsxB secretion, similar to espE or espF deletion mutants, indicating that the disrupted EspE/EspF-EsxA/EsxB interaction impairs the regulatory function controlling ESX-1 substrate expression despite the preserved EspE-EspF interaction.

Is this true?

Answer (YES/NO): NO